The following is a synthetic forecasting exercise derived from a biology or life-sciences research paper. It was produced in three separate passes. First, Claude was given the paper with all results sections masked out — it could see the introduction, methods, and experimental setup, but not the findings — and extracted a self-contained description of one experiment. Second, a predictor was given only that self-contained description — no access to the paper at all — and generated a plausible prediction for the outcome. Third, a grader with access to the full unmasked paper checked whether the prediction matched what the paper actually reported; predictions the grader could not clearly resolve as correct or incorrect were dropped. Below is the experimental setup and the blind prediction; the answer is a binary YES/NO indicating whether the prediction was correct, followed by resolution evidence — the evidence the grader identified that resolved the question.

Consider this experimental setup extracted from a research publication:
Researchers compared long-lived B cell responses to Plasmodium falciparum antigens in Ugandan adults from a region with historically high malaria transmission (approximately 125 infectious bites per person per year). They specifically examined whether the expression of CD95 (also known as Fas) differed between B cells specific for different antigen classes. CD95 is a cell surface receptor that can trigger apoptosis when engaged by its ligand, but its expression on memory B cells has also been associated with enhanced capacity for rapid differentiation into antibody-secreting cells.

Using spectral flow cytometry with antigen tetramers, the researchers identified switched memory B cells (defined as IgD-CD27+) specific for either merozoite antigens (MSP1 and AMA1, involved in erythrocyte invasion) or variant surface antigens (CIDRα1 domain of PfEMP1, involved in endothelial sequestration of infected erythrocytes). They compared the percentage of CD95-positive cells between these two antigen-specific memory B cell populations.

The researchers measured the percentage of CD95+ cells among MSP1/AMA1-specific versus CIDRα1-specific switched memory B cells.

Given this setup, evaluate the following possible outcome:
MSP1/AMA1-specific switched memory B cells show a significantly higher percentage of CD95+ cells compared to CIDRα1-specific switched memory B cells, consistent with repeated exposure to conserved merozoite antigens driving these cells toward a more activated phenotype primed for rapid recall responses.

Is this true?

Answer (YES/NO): YES